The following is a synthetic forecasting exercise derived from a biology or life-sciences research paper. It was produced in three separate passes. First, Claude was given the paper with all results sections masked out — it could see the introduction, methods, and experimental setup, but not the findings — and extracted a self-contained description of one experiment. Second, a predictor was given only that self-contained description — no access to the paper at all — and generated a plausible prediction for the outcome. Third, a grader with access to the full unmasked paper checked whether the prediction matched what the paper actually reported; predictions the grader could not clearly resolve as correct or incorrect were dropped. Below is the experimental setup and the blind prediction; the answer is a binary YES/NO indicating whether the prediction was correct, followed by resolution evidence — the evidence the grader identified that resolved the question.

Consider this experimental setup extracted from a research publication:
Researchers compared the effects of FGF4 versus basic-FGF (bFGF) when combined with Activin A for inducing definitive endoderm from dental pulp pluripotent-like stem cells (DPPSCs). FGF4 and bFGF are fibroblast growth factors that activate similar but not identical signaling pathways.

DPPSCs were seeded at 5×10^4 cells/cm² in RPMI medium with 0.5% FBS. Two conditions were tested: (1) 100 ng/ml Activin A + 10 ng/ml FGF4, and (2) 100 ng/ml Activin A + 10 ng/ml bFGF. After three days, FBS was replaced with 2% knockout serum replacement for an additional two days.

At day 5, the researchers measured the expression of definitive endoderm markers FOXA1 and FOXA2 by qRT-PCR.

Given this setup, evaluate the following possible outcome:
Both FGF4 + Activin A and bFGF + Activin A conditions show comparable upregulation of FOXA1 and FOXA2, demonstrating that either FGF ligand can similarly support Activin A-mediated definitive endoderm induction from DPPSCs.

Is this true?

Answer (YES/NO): NO